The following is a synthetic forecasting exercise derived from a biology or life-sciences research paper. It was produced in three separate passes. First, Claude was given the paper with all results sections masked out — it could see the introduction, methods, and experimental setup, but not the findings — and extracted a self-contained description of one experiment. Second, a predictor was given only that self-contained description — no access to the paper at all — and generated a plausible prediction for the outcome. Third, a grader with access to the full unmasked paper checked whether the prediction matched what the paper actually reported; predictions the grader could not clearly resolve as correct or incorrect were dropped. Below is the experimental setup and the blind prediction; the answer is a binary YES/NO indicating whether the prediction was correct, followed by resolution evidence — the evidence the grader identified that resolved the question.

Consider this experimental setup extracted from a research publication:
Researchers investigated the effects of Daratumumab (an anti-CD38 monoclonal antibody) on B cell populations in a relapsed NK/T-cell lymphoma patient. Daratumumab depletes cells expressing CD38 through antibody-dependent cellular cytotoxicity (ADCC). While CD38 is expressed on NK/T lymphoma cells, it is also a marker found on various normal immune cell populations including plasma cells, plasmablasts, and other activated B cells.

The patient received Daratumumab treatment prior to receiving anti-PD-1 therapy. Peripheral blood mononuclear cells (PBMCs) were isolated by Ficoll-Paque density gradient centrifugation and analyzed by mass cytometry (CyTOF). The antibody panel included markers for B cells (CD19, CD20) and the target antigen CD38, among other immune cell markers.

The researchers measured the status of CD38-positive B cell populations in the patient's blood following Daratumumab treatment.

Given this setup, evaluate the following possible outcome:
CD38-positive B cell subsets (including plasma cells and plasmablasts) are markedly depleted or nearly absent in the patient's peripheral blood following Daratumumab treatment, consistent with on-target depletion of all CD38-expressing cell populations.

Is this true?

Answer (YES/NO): YES